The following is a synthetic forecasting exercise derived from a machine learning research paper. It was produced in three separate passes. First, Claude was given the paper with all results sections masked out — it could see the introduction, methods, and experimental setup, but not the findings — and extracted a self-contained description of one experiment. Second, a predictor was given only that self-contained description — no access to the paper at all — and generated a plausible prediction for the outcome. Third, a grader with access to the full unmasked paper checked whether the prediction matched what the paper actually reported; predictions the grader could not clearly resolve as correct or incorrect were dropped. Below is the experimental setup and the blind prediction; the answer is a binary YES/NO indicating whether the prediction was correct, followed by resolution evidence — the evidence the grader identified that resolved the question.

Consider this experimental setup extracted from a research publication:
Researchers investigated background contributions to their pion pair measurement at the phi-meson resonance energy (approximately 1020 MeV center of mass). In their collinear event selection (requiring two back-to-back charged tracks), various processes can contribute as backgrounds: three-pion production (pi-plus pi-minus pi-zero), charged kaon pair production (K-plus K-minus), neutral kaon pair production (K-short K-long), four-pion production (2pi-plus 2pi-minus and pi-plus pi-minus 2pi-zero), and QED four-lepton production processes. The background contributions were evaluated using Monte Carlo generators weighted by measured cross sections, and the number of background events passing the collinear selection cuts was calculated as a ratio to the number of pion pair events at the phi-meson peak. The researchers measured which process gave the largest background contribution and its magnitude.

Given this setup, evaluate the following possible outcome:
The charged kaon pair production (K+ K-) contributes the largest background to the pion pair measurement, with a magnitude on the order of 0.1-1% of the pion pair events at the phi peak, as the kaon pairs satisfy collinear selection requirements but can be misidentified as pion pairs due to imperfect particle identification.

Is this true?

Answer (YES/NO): NO